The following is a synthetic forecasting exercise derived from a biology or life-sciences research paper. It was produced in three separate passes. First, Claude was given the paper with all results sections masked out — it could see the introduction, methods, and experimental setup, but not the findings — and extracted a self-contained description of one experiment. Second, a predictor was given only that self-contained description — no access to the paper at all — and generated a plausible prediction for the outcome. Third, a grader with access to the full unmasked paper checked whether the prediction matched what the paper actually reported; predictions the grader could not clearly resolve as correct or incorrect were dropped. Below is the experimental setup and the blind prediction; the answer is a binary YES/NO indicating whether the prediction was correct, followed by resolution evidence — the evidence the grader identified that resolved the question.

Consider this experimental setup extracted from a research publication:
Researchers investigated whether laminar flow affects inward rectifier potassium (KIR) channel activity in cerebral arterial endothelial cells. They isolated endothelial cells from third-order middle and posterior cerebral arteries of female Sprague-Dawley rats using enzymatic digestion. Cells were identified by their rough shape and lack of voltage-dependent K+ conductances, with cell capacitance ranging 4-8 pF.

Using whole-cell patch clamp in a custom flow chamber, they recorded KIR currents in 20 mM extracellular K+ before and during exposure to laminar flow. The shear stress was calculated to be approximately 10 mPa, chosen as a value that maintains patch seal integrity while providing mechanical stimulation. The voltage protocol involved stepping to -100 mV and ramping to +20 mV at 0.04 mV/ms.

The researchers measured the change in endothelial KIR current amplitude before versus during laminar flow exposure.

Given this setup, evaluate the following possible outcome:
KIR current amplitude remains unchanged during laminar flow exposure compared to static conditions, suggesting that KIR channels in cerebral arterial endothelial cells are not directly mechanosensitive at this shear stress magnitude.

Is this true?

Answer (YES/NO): NO